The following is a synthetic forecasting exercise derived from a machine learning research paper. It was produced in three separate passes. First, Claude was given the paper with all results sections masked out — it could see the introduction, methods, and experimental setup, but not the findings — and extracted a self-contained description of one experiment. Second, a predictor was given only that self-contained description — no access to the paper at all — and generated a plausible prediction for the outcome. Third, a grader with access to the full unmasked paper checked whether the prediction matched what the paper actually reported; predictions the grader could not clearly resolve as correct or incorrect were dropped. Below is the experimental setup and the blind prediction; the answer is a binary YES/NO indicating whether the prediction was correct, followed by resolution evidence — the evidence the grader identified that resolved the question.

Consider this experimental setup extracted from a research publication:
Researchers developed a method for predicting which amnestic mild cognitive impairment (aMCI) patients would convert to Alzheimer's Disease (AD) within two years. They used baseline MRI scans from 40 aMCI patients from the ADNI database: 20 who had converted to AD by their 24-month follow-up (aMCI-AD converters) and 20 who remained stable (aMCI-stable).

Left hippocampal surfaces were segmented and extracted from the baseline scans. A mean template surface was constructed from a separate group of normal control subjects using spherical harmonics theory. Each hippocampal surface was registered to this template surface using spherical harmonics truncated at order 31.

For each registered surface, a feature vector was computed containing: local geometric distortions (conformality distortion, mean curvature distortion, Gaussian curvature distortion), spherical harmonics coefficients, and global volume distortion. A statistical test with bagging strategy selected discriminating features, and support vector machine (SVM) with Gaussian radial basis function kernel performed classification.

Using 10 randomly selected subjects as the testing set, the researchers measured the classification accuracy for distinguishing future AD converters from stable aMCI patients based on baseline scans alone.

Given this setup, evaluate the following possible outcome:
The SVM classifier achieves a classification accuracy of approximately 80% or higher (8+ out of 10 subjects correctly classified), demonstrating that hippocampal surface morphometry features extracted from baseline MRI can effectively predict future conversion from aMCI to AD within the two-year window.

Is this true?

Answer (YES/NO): YES